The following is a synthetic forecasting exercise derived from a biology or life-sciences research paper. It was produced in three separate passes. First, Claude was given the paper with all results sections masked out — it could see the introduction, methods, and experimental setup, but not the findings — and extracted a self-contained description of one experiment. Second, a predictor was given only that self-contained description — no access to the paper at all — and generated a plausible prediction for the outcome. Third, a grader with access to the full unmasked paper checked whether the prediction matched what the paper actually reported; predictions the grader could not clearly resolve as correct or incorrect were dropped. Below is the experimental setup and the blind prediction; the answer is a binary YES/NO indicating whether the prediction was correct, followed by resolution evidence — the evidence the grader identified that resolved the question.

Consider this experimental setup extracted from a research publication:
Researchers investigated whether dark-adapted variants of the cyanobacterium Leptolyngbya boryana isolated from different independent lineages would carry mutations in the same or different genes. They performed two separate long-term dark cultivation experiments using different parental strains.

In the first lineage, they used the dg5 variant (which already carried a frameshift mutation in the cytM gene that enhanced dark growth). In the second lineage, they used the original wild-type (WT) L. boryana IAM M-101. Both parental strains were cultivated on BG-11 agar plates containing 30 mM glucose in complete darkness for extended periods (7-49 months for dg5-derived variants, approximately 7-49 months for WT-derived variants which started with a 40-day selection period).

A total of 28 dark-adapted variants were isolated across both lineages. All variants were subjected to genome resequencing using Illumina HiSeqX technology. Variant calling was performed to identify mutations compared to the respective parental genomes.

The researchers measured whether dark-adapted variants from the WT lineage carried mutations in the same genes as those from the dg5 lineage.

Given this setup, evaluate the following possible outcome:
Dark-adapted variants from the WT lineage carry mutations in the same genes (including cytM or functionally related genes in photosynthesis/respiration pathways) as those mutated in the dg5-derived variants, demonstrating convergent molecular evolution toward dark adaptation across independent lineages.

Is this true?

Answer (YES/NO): NO